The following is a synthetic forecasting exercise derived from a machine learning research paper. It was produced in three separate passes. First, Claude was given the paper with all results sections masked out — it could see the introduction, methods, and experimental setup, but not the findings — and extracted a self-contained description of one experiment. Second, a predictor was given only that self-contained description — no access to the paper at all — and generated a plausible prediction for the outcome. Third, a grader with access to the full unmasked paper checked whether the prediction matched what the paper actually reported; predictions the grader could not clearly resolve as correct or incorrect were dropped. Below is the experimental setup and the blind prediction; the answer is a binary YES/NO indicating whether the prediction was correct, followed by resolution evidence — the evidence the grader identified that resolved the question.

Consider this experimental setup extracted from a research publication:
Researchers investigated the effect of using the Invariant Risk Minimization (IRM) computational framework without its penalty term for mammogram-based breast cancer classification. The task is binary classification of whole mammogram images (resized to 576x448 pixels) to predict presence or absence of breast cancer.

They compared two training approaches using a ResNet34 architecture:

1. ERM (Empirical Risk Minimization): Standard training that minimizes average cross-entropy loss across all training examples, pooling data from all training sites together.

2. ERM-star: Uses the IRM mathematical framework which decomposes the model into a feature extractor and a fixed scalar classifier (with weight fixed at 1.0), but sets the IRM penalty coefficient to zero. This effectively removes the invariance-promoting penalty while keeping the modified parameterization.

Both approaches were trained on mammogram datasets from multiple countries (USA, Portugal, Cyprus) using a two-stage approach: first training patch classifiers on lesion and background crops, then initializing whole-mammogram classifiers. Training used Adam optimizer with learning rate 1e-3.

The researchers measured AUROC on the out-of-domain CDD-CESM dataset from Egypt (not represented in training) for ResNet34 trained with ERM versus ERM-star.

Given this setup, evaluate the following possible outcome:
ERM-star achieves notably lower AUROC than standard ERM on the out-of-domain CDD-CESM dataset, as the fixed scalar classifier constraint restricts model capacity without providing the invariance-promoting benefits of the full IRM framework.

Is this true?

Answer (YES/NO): YES